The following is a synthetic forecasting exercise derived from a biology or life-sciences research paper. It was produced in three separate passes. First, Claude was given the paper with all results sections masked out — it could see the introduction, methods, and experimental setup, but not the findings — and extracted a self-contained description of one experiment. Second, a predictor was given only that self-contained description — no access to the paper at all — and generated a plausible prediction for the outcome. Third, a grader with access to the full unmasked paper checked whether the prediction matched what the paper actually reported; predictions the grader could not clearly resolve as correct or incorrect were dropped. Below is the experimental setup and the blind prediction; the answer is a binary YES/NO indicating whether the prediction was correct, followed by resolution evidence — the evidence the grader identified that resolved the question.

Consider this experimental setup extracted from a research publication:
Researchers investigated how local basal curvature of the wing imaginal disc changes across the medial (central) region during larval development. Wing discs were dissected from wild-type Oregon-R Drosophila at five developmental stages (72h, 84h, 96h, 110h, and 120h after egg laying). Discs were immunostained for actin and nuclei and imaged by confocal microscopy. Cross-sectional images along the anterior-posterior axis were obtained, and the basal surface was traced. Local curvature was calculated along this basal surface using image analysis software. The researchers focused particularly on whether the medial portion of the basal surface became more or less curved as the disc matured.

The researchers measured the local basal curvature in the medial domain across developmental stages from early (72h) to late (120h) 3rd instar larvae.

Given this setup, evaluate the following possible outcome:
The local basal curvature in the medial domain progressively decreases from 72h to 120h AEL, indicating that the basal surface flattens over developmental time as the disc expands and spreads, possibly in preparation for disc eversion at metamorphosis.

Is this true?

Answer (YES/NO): YES